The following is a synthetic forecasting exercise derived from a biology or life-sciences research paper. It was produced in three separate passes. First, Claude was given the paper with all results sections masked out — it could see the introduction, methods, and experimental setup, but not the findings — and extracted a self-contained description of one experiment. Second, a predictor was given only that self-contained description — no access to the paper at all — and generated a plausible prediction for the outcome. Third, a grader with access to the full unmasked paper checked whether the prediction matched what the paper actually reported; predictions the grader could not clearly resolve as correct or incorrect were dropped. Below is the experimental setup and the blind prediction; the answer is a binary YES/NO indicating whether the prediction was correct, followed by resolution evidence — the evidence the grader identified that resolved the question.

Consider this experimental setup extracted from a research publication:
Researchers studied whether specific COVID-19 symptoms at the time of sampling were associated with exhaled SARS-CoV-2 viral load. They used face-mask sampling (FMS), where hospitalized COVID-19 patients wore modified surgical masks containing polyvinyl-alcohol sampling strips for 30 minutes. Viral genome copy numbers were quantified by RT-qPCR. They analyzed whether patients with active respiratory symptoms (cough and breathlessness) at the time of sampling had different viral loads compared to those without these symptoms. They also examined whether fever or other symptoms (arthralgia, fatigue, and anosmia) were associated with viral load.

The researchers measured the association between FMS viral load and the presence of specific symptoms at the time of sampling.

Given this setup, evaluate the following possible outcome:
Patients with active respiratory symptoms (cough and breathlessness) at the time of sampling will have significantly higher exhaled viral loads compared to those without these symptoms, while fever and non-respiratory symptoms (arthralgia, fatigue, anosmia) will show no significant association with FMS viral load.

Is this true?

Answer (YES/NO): YES